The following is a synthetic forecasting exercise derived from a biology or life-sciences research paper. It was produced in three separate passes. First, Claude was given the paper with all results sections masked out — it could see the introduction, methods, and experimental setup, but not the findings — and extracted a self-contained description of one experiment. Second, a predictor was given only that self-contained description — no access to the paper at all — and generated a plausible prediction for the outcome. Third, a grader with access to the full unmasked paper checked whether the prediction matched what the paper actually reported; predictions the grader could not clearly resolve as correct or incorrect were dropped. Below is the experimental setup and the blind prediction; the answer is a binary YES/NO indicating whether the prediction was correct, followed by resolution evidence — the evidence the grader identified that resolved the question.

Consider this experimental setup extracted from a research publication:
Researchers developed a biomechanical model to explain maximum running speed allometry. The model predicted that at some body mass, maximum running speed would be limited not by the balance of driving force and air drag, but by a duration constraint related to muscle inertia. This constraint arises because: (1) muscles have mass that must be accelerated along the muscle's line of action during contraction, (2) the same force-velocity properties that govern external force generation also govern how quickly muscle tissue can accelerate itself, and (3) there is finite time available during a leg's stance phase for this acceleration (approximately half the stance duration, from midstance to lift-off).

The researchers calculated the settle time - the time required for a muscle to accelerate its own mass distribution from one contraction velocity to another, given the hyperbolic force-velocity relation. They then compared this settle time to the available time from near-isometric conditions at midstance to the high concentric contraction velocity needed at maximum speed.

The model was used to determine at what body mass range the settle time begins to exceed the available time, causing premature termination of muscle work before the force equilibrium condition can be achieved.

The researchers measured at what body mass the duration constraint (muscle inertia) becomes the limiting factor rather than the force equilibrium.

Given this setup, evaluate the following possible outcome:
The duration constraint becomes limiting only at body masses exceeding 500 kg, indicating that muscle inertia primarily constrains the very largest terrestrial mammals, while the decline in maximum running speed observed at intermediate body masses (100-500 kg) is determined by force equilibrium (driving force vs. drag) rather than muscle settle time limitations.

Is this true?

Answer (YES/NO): NO